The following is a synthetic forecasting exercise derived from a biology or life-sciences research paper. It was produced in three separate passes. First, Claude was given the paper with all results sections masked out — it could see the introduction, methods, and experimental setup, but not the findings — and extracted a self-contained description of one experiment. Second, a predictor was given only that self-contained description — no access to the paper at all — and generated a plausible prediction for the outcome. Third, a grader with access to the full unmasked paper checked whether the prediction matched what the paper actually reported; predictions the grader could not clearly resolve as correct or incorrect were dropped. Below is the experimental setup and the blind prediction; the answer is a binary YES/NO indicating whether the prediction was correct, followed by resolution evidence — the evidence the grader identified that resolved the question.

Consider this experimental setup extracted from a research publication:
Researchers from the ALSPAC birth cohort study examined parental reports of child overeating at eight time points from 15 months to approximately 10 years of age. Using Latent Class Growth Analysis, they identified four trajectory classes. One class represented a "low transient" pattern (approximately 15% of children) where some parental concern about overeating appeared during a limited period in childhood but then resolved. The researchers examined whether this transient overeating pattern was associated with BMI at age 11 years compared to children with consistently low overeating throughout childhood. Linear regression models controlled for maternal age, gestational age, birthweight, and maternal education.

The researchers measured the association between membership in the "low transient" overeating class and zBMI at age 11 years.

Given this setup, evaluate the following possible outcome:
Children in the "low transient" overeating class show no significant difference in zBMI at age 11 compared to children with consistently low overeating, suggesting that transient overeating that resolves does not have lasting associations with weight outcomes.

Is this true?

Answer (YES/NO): NO